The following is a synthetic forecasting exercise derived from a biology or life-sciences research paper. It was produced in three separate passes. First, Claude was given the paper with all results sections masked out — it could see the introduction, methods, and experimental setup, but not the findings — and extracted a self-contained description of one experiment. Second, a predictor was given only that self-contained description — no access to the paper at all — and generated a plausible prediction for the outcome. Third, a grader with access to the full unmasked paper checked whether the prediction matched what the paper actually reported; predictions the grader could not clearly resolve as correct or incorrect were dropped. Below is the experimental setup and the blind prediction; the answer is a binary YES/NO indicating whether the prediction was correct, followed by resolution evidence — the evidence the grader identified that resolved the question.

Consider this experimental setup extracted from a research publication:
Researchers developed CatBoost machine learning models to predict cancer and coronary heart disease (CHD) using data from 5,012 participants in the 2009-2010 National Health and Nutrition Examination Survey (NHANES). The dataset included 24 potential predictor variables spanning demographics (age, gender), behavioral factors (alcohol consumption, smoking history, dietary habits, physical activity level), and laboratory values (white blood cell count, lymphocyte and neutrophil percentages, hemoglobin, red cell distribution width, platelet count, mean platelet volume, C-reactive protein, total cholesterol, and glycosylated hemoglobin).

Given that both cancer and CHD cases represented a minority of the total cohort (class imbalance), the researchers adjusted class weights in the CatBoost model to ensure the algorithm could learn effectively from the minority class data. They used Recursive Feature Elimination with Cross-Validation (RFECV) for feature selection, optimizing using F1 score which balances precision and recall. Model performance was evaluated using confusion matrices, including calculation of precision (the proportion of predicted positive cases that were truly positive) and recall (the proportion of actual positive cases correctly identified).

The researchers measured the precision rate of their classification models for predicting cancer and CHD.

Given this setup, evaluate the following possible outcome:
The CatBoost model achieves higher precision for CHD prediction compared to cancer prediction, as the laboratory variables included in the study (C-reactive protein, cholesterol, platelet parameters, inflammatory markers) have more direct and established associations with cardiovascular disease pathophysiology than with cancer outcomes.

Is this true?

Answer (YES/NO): NO